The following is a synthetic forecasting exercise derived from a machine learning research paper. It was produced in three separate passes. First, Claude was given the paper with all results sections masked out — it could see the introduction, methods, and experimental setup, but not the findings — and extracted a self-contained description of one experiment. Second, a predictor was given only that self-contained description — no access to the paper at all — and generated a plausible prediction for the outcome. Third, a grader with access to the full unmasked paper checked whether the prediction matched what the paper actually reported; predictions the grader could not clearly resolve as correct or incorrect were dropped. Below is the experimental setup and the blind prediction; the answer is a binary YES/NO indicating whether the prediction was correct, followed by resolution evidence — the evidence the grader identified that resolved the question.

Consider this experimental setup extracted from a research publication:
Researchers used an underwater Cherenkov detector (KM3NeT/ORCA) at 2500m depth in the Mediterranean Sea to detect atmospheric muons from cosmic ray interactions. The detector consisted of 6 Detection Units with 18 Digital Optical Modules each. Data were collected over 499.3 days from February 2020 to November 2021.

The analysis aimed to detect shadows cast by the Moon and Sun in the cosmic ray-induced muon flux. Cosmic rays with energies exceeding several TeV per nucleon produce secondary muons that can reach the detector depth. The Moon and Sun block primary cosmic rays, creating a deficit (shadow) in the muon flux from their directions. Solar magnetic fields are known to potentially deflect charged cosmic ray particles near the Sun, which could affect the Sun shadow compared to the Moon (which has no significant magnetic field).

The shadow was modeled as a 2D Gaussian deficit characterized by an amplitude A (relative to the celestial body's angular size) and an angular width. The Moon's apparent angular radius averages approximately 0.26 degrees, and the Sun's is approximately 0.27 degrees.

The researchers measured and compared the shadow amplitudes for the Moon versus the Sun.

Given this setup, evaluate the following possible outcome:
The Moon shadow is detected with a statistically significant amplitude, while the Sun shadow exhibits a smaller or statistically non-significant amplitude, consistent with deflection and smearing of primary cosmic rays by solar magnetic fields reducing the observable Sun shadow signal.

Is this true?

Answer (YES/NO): NO